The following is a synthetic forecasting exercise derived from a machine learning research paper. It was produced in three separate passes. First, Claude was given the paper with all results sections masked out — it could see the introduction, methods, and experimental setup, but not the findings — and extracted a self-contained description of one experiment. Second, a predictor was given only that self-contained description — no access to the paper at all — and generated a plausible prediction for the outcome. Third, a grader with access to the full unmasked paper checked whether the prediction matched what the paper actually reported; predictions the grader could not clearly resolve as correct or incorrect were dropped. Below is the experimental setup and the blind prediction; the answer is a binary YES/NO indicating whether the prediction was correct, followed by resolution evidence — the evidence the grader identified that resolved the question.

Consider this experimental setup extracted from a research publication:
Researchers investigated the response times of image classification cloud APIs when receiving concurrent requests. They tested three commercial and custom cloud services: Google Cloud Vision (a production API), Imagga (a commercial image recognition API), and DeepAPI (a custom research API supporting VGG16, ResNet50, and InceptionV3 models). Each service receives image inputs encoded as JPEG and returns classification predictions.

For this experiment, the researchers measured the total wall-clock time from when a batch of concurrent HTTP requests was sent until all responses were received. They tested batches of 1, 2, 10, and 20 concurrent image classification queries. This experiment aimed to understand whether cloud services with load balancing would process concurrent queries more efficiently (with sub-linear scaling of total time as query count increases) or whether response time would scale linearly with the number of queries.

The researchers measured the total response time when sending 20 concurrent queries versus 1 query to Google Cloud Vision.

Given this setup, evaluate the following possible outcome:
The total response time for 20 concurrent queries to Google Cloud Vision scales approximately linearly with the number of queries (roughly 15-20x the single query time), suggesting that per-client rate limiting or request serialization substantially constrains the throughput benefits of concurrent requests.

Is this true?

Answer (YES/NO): NO